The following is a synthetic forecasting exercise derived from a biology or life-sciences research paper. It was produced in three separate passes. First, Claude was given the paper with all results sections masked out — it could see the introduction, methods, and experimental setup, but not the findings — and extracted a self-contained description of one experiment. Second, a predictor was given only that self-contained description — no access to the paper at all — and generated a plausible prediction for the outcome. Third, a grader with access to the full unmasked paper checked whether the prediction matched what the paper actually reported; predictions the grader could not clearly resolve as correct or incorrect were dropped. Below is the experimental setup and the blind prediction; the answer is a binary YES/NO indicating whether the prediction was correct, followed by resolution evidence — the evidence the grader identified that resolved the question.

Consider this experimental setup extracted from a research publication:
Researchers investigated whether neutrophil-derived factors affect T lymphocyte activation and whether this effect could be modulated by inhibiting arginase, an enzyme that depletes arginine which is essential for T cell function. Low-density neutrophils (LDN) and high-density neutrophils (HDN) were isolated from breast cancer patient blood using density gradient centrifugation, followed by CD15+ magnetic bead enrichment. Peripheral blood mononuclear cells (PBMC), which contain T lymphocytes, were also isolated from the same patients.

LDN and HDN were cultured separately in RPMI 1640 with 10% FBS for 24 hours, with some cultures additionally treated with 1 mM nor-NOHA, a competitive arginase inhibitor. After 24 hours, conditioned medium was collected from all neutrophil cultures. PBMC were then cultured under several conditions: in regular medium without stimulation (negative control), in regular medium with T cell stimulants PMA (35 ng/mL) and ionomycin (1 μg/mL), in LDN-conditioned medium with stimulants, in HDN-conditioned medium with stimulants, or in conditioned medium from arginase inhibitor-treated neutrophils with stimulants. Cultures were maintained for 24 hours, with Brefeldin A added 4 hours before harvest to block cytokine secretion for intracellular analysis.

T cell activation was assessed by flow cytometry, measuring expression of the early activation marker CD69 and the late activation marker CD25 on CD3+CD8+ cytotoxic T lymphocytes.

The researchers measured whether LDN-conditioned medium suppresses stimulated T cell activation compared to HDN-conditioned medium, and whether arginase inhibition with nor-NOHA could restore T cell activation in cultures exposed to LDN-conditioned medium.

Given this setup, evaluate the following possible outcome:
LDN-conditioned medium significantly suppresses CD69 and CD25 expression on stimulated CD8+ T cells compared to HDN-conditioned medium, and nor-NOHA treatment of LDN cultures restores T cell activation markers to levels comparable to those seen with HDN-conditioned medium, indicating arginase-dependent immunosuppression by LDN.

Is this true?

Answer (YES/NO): NO